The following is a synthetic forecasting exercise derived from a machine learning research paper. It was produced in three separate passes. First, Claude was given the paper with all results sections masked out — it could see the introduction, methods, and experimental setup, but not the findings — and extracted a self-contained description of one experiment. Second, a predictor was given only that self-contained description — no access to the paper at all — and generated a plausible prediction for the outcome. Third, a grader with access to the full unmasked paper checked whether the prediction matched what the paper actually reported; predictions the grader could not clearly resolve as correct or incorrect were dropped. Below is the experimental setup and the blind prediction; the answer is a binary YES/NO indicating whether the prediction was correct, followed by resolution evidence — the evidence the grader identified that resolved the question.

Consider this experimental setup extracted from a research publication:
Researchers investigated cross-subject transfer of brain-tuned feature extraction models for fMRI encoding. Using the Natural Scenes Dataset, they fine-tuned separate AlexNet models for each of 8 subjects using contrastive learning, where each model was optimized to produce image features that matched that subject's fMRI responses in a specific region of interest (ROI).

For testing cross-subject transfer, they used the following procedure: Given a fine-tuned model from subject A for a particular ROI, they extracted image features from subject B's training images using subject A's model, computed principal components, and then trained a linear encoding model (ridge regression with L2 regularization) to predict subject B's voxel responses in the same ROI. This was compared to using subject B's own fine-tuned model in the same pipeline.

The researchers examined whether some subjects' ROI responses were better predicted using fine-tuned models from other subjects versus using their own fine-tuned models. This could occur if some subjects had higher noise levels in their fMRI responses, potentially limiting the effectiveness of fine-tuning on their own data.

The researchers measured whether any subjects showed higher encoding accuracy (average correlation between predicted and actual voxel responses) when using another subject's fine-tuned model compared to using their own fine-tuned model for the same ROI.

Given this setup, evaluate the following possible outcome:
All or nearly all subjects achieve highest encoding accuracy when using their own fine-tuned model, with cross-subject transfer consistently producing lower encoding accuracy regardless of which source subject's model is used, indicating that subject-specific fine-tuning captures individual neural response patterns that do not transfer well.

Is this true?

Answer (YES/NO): NO